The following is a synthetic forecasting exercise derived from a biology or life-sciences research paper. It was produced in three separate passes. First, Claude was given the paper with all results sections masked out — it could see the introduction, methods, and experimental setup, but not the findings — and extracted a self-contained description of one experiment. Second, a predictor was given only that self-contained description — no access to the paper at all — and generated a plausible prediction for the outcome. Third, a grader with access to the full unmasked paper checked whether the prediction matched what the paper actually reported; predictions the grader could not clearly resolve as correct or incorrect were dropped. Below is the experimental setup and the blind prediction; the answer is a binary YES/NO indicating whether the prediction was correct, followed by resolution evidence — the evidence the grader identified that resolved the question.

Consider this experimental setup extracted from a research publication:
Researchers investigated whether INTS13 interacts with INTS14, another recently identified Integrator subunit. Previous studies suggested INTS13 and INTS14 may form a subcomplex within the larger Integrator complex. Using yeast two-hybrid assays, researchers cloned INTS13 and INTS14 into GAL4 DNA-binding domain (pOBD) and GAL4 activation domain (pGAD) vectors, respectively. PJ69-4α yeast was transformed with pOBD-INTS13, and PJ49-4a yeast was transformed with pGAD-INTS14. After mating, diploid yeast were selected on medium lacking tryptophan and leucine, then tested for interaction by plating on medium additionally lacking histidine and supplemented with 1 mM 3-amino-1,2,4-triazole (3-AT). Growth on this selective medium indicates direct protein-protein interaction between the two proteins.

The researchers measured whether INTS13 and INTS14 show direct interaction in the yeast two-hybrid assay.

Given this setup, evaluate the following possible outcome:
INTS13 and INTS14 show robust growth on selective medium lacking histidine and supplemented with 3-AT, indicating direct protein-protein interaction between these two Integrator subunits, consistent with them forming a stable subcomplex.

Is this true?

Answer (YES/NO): NO